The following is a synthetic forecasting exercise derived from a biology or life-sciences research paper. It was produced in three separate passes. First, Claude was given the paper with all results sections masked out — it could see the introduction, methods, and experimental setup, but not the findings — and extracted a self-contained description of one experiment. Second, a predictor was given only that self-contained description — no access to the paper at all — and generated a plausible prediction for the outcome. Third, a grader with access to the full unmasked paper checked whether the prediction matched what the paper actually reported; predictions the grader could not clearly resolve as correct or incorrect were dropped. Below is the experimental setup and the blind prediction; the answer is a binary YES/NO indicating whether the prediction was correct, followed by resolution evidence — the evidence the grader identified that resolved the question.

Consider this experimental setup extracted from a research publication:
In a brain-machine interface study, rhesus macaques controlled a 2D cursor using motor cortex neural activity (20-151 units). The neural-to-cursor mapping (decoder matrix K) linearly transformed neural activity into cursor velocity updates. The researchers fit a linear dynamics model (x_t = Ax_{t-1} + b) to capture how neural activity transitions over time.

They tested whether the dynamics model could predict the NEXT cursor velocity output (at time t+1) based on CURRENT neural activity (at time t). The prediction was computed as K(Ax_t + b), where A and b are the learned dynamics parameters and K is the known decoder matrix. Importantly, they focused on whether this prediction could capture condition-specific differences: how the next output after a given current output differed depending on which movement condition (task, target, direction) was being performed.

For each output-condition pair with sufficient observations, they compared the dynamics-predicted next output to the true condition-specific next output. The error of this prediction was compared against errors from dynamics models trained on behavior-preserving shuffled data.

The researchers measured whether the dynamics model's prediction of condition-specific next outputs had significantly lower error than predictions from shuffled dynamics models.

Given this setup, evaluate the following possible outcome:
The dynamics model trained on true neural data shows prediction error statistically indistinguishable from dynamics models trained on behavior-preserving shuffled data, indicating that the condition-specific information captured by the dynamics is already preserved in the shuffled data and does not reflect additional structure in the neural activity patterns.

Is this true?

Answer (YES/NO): NO